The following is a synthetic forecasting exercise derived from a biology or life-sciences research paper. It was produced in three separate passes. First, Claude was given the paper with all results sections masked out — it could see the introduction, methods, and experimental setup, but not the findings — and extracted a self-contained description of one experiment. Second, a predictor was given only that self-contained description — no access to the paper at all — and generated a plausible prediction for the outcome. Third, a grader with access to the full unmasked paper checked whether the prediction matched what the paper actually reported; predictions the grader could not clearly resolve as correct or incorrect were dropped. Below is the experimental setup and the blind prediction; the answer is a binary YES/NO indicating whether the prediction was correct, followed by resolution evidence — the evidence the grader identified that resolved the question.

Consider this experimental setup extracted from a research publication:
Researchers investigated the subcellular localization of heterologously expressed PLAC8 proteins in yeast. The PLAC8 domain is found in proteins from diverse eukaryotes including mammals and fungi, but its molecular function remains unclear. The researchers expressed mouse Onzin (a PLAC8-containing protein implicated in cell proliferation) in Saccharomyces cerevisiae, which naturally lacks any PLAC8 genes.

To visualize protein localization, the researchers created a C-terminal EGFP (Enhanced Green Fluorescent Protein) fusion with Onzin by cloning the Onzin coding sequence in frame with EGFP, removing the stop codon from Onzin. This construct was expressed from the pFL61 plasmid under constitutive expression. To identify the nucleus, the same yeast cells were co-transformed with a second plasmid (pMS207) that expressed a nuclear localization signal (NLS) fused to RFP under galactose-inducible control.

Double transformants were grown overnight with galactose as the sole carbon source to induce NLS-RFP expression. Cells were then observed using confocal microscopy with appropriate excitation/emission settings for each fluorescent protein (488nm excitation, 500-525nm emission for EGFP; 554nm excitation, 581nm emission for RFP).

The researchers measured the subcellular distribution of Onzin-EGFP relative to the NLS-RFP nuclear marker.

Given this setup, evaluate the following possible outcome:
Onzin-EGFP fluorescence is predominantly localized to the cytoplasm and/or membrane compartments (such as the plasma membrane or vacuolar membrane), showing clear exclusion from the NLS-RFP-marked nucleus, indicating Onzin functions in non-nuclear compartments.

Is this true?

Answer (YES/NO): NO